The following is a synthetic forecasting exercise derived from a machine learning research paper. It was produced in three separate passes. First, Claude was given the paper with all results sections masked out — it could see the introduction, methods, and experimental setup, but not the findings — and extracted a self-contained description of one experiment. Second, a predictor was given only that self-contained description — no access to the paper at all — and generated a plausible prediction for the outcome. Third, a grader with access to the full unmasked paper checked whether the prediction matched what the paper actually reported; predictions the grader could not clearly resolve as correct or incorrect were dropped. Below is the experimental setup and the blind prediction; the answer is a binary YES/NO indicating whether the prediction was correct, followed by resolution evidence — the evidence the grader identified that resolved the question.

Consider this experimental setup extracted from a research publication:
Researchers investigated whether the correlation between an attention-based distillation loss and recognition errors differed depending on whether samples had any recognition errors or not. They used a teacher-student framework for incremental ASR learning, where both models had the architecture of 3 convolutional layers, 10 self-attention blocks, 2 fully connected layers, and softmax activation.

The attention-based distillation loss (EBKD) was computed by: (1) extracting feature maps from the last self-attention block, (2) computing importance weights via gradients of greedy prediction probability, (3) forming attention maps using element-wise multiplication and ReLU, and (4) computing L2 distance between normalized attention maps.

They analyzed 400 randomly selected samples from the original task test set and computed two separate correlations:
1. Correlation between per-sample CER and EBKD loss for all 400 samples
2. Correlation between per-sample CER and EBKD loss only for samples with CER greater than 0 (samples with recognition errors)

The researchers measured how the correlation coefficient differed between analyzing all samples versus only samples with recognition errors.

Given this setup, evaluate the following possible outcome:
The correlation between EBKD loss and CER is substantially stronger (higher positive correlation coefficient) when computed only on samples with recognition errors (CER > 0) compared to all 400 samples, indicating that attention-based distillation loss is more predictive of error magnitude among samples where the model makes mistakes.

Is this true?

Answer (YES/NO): YES